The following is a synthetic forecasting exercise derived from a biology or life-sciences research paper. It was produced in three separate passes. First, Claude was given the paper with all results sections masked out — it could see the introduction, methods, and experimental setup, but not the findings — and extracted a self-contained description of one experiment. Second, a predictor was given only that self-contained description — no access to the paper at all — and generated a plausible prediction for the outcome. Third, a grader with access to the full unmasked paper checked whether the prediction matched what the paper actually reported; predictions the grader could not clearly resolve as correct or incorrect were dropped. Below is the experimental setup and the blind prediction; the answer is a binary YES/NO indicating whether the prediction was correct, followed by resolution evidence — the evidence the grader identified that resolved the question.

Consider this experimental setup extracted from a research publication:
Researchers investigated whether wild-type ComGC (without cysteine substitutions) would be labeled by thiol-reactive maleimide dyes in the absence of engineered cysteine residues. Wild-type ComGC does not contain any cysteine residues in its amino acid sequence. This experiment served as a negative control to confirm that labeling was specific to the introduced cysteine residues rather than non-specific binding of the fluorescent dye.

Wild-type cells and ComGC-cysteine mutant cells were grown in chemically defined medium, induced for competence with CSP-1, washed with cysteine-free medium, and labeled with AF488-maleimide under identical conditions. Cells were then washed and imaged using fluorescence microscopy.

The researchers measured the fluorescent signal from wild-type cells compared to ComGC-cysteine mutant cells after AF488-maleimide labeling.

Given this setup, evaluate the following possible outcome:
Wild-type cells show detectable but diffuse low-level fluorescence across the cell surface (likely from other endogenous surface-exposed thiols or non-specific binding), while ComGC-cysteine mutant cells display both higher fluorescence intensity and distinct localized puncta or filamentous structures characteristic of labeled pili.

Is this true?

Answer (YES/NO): NO